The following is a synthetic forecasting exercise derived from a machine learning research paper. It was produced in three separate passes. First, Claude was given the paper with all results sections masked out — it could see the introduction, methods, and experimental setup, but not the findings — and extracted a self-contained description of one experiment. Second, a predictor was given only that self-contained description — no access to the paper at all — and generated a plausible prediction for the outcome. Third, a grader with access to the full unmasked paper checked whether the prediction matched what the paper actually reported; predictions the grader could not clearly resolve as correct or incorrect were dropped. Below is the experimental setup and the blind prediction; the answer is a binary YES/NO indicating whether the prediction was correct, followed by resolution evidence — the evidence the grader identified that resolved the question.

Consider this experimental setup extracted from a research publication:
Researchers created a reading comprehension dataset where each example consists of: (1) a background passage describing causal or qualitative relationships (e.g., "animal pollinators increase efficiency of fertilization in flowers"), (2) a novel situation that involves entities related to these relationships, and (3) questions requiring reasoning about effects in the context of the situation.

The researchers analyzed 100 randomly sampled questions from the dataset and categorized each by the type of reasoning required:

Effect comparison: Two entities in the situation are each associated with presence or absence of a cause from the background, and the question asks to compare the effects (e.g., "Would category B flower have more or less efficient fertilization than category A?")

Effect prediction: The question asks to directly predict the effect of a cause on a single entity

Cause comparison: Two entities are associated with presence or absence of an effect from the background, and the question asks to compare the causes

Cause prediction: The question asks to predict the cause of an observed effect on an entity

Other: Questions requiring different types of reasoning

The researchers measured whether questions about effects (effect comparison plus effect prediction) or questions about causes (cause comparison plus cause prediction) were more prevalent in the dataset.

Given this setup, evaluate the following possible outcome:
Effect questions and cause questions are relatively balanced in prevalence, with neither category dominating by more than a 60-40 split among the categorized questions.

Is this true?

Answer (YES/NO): NO